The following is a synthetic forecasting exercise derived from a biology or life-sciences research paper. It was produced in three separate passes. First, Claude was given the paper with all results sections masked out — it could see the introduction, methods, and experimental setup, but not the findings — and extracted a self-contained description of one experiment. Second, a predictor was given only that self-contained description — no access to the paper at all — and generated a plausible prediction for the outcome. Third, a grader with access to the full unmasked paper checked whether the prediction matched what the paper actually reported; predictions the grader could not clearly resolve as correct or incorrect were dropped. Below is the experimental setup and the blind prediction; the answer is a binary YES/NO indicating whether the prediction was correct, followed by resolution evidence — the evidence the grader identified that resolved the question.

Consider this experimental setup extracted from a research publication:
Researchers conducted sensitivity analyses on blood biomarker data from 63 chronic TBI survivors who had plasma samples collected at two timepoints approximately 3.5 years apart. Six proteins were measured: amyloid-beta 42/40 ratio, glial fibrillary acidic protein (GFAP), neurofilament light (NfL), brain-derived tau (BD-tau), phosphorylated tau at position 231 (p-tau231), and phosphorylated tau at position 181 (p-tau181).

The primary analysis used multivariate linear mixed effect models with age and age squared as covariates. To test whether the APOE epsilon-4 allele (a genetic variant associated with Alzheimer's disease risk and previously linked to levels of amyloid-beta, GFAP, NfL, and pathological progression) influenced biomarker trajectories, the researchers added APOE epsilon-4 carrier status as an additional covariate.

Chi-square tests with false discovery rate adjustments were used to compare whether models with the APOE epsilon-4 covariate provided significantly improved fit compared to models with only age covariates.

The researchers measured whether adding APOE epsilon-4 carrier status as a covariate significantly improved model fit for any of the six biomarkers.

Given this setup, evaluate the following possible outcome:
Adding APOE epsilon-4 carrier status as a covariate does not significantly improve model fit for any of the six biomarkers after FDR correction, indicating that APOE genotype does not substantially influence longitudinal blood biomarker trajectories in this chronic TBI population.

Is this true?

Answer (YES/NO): YES